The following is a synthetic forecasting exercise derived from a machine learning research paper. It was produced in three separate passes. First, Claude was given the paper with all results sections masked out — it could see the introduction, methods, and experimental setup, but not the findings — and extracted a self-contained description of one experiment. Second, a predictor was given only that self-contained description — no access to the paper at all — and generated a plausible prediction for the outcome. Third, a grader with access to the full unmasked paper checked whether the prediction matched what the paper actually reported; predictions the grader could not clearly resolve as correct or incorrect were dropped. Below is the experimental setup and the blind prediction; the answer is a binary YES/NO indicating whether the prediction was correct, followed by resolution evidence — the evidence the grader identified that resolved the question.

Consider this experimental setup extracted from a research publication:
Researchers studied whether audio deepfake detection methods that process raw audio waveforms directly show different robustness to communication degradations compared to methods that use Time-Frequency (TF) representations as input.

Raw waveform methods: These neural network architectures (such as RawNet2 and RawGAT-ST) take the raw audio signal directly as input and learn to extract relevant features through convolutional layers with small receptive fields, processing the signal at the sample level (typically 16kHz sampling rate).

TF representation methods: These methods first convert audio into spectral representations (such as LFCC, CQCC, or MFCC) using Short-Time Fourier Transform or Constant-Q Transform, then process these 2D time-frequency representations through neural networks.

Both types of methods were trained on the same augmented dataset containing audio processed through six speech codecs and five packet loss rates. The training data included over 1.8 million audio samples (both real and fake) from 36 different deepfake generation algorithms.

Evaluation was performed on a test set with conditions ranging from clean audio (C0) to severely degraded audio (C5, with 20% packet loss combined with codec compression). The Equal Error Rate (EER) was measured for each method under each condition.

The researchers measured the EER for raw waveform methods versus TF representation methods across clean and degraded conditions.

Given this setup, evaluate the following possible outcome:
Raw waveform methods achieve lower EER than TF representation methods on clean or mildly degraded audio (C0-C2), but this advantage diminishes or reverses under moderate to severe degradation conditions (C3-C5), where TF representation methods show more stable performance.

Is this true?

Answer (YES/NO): NO